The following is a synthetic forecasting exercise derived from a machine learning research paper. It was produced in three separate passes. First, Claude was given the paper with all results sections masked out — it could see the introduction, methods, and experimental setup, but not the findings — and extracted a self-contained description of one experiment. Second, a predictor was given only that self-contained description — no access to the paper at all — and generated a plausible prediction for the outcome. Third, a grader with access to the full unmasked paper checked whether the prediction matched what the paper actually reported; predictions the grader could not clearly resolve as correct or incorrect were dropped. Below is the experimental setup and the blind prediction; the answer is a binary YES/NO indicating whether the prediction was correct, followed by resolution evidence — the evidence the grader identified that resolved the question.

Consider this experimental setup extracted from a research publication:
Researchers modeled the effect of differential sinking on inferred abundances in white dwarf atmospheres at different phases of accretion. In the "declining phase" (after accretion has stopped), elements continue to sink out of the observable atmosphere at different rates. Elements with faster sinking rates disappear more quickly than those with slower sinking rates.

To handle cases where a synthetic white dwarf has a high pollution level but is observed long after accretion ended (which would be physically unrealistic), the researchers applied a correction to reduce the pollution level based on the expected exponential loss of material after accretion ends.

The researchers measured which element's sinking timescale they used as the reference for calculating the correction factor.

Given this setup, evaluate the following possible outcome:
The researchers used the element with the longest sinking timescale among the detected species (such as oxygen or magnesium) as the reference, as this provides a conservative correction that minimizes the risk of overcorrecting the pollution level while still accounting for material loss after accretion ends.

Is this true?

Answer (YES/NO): NO